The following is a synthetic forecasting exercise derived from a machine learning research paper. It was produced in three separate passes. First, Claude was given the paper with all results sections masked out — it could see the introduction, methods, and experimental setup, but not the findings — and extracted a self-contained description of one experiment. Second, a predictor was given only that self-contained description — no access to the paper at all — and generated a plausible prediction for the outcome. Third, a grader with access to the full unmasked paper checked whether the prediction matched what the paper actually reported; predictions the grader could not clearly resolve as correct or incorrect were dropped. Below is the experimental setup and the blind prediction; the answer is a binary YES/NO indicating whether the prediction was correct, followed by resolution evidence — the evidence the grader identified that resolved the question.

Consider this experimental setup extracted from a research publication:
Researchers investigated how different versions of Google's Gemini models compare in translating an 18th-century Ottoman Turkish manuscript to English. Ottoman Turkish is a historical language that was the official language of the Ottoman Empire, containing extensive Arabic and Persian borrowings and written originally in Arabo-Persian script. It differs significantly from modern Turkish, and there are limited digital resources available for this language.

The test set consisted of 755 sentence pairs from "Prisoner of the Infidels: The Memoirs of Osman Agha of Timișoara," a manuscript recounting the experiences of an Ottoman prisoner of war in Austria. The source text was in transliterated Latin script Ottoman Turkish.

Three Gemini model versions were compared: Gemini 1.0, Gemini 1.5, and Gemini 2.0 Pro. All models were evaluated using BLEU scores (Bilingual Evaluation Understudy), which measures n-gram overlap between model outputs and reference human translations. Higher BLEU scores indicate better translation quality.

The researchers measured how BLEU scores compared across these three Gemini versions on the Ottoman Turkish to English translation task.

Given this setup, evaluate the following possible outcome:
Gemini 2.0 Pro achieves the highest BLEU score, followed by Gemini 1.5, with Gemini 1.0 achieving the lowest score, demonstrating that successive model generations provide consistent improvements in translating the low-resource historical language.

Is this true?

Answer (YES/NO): NO